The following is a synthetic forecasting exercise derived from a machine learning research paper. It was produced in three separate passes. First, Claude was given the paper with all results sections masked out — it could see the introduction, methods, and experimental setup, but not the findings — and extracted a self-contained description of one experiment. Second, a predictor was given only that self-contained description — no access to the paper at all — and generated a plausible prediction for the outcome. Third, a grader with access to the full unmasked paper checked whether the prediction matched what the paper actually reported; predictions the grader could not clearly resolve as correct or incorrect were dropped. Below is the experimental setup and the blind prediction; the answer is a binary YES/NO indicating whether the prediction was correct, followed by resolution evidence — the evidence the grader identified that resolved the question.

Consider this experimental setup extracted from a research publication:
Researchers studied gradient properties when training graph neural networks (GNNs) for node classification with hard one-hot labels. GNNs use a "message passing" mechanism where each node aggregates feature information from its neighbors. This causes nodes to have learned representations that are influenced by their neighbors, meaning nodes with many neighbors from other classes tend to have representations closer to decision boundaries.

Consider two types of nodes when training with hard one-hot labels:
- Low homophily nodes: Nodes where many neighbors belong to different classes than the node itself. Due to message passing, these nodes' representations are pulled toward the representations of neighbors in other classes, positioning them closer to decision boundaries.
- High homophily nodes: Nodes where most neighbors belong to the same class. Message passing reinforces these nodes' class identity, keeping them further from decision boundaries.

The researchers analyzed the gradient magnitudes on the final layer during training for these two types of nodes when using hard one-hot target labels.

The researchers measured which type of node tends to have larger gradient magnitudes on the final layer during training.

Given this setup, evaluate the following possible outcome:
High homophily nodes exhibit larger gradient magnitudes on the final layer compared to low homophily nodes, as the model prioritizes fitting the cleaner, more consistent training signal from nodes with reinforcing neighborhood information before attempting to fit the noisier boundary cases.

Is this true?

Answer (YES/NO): NO